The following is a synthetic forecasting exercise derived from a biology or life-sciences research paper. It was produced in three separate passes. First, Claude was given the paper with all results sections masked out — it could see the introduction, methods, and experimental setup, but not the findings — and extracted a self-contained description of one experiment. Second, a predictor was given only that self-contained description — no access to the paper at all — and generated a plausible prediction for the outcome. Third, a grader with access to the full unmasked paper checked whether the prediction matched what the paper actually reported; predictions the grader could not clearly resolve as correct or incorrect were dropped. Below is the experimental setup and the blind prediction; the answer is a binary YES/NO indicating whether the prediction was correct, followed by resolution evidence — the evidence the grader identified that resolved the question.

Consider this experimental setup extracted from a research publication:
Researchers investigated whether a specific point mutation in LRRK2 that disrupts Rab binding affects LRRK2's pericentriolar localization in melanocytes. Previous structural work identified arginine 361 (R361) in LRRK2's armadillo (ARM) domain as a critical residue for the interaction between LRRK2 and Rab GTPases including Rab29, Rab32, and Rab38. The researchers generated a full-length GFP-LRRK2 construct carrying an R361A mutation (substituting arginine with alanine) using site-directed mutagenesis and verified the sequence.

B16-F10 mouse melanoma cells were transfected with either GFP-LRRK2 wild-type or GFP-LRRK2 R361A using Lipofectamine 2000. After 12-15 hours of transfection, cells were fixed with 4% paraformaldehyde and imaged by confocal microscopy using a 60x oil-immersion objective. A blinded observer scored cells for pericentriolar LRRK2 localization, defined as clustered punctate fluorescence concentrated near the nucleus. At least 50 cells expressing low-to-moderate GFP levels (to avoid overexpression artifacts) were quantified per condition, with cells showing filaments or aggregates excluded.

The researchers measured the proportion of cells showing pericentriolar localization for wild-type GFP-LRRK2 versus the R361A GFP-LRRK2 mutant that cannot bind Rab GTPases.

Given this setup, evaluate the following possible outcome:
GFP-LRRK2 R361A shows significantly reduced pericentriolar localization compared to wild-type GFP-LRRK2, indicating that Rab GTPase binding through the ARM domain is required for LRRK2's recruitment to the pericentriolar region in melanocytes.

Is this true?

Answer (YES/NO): YES